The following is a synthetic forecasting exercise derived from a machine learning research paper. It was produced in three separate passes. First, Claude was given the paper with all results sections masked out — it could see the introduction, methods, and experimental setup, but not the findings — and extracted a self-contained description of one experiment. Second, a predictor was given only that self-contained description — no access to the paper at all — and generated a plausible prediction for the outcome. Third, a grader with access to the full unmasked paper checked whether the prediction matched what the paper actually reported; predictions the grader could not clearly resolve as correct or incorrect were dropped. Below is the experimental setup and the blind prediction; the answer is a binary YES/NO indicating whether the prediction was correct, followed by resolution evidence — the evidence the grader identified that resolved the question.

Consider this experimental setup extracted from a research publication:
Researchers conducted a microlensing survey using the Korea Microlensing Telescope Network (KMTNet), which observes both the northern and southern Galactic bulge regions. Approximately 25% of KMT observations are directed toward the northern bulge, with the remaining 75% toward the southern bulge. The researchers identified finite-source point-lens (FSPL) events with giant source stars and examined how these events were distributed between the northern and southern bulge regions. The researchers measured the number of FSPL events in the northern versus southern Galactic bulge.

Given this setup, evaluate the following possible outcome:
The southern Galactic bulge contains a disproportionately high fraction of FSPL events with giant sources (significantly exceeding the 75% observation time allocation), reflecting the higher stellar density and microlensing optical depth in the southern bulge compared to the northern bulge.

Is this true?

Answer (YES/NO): NO